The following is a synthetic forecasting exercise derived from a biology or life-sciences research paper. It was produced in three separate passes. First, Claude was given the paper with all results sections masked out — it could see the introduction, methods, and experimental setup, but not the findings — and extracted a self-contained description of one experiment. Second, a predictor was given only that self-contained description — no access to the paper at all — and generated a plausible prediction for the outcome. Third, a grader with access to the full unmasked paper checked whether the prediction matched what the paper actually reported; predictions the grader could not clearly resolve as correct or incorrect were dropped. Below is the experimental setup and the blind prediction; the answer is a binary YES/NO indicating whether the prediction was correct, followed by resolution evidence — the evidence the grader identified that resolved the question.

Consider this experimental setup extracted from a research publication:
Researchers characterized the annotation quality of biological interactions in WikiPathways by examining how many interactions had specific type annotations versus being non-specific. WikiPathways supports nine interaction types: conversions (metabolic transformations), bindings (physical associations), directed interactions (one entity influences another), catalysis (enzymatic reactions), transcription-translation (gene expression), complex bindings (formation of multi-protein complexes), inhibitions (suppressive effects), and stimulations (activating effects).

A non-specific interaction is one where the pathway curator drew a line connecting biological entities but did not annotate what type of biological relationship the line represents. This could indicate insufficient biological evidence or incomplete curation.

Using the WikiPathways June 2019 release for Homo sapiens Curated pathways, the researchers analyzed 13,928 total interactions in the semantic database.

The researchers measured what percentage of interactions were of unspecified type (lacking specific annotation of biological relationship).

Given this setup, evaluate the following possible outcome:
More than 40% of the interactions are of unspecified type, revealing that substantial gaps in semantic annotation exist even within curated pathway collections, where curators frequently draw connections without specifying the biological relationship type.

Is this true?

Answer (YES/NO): NO